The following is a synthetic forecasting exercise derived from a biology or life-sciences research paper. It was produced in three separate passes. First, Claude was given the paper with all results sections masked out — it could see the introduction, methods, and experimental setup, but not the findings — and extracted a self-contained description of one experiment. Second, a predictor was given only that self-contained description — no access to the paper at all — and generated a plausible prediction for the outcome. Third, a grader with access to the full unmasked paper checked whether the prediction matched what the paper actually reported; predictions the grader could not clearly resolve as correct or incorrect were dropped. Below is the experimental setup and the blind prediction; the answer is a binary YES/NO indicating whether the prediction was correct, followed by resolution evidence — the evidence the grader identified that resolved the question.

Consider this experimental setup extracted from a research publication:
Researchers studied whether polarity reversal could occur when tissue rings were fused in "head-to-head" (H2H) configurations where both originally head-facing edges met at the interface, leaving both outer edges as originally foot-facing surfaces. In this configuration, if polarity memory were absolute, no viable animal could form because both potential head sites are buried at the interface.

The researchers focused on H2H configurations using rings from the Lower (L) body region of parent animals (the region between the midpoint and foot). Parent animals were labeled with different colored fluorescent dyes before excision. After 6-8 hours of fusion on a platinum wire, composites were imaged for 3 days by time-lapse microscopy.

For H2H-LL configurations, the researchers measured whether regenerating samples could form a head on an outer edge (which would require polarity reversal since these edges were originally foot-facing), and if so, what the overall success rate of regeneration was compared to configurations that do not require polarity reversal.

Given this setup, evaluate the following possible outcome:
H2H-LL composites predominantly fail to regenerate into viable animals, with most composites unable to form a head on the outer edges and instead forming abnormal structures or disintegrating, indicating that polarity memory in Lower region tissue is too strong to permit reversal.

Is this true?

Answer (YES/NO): NO